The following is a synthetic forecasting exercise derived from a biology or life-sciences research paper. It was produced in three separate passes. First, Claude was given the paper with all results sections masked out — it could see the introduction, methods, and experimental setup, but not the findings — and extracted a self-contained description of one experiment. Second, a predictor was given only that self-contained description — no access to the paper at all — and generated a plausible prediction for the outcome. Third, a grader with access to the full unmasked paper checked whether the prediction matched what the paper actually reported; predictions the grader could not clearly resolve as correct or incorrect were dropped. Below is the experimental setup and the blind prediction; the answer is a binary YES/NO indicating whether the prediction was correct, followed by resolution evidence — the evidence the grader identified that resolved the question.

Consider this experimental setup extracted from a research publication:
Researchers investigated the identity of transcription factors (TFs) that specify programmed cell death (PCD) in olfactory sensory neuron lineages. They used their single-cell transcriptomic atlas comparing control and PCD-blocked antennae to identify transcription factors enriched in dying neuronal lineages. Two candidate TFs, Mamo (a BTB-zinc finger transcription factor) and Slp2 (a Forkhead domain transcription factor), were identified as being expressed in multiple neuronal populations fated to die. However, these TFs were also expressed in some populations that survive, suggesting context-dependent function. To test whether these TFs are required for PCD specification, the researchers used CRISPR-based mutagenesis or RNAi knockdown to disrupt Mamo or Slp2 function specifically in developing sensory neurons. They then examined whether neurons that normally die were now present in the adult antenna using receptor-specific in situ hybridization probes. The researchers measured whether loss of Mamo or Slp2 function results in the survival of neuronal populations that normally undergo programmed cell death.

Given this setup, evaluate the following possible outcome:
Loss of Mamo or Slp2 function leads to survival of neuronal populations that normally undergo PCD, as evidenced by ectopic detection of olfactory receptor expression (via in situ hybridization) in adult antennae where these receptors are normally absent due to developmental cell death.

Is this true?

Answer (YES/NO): YES